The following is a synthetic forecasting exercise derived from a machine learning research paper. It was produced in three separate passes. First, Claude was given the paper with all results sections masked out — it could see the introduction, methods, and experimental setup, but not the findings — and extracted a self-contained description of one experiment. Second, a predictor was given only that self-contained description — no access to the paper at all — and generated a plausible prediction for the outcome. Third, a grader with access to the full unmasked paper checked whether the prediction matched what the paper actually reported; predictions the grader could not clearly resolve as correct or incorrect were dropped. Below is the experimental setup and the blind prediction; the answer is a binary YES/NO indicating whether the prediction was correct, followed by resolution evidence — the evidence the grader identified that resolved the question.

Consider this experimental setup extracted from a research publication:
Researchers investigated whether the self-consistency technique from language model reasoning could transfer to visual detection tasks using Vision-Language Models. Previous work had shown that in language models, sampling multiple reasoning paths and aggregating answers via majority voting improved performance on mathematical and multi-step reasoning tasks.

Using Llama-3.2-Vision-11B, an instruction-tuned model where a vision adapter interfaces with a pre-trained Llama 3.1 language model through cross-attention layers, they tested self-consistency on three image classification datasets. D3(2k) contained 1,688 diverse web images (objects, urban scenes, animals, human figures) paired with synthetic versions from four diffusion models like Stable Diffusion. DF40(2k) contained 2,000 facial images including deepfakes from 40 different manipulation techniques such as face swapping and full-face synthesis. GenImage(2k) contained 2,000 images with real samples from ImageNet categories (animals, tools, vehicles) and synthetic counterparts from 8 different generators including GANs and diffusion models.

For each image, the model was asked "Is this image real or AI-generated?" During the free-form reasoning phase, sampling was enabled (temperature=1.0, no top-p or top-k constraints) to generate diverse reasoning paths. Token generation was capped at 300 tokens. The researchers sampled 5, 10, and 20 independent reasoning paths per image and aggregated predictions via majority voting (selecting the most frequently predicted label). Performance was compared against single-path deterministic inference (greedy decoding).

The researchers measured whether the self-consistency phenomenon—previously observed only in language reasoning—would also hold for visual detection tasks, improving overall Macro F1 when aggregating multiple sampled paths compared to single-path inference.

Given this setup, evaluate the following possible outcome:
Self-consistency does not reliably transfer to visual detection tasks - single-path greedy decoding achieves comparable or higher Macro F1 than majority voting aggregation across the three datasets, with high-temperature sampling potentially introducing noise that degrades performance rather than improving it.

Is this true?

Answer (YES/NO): NO